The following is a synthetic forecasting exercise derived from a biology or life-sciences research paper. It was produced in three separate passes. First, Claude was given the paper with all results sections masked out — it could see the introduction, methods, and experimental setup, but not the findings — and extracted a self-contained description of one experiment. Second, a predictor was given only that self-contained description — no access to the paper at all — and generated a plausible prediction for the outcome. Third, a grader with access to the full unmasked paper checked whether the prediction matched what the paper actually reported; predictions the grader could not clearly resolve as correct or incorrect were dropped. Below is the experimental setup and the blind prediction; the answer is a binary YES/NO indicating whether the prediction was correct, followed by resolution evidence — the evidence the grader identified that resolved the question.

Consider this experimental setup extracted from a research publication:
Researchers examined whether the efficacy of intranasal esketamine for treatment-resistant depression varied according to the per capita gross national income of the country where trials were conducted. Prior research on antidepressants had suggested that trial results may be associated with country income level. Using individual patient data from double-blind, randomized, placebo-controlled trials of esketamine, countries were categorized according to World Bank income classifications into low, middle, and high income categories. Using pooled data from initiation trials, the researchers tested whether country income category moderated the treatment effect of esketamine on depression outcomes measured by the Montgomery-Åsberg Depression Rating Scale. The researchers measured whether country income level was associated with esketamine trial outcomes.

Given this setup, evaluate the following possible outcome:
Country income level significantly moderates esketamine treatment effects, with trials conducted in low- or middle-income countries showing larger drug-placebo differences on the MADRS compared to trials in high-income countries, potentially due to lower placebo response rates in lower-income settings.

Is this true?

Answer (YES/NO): NO